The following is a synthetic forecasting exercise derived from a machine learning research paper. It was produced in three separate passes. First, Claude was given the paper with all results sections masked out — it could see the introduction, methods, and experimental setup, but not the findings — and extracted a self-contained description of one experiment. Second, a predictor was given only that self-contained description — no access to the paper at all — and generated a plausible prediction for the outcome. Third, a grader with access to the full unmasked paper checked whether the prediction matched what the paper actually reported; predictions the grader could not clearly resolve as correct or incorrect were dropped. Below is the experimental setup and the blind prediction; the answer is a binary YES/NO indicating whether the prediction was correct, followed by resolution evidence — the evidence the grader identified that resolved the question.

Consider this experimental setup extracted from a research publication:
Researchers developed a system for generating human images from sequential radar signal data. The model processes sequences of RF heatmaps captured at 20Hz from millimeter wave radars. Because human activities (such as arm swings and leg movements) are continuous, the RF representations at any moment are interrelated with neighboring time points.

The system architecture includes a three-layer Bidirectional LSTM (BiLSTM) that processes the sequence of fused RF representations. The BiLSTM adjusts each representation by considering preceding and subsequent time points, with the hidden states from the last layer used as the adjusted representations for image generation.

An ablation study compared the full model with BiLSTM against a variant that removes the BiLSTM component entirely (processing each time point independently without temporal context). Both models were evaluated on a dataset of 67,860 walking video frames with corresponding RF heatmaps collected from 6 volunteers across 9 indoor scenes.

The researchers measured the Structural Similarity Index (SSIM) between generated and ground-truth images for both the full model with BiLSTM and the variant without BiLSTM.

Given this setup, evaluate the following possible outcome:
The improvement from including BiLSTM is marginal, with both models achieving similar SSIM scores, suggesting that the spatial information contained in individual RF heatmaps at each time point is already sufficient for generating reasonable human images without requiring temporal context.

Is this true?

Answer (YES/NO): YES